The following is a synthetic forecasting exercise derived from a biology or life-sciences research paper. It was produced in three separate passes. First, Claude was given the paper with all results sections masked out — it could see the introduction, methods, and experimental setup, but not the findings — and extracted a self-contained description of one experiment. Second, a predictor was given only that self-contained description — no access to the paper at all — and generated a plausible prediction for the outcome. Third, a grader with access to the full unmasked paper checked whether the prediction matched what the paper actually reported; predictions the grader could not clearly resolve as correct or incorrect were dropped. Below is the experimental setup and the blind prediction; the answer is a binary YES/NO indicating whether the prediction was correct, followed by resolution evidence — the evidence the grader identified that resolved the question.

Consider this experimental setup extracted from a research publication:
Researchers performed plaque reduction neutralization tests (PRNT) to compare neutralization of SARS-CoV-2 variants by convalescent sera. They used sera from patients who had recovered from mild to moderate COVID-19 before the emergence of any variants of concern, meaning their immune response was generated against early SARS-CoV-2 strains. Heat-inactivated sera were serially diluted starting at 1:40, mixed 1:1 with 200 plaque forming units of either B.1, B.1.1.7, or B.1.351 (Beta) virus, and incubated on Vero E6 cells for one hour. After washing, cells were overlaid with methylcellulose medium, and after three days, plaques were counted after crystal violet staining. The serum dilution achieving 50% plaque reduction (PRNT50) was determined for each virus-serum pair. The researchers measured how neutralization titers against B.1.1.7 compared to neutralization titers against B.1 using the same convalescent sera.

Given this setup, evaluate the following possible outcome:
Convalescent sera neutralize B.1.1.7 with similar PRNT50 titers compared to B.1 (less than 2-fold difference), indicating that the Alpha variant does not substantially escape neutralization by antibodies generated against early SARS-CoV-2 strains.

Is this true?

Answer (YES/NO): YES